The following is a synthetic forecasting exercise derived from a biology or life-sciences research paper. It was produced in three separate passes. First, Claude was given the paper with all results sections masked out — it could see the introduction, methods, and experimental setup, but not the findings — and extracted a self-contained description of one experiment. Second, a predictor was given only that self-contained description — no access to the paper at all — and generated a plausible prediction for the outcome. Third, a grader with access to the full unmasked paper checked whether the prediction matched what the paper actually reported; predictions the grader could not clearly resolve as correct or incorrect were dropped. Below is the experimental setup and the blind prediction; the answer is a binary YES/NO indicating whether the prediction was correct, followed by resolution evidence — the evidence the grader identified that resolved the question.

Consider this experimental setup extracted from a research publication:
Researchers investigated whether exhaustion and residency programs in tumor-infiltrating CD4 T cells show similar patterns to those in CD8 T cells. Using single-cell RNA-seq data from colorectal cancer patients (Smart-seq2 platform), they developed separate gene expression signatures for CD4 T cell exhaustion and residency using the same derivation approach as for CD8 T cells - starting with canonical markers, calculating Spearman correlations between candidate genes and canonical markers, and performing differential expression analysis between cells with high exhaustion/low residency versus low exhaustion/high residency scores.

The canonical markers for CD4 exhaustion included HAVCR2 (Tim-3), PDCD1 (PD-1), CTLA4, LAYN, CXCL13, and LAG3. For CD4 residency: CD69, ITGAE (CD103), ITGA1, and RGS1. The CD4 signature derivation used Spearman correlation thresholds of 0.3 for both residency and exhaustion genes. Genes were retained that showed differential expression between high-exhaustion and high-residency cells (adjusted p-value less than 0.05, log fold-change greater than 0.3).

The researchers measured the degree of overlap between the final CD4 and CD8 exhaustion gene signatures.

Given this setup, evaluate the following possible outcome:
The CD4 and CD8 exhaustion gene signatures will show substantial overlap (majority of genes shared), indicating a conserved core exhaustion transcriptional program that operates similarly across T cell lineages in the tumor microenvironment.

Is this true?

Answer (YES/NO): NO